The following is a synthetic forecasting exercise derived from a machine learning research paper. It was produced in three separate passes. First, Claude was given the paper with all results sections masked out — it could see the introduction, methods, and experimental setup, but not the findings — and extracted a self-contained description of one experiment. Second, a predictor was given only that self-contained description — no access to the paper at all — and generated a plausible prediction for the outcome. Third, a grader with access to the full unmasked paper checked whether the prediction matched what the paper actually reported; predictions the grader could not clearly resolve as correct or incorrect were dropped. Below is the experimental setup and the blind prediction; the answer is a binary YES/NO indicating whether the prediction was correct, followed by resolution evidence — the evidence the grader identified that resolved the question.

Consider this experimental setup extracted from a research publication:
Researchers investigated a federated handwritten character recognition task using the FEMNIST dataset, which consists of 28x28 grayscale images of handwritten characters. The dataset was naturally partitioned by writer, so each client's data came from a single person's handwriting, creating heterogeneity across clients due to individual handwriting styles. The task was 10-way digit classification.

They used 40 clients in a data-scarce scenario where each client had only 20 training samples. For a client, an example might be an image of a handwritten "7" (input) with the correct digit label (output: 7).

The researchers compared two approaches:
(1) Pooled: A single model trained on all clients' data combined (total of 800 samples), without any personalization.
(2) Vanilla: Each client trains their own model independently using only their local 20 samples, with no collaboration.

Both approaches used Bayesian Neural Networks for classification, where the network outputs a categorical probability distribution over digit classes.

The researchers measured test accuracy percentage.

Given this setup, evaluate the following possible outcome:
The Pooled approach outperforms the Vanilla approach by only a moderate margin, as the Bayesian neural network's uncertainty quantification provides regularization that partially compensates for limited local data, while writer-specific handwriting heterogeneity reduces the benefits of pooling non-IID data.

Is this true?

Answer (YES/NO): YES